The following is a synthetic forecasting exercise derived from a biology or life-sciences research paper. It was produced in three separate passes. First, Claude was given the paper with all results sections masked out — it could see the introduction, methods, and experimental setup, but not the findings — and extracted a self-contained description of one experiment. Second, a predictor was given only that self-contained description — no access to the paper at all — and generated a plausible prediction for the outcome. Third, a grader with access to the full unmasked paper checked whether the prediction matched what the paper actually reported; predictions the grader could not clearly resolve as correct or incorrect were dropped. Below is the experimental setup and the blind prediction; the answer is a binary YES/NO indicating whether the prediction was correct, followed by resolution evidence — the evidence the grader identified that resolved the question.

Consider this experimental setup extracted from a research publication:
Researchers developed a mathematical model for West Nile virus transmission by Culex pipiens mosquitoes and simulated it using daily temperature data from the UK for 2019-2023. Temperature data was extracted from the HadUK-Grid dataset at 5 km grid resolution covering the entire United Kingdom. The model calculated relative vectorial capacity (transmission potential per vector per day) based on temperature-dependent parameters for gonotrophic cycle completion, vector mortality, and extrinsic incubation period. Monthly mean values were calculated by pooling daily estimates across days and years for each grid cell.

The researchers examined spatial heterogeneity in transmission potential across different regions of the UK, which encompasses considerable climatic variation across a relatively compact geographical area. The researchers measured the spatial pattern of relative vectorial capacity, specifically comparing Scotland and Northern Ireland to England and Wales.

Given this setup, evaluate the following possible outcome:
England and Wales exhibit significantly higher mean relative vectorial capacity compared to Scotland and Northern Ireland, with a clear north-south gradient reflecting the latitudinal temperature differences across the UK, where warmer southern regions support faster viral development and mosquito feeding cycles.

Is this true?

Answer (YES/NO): NO